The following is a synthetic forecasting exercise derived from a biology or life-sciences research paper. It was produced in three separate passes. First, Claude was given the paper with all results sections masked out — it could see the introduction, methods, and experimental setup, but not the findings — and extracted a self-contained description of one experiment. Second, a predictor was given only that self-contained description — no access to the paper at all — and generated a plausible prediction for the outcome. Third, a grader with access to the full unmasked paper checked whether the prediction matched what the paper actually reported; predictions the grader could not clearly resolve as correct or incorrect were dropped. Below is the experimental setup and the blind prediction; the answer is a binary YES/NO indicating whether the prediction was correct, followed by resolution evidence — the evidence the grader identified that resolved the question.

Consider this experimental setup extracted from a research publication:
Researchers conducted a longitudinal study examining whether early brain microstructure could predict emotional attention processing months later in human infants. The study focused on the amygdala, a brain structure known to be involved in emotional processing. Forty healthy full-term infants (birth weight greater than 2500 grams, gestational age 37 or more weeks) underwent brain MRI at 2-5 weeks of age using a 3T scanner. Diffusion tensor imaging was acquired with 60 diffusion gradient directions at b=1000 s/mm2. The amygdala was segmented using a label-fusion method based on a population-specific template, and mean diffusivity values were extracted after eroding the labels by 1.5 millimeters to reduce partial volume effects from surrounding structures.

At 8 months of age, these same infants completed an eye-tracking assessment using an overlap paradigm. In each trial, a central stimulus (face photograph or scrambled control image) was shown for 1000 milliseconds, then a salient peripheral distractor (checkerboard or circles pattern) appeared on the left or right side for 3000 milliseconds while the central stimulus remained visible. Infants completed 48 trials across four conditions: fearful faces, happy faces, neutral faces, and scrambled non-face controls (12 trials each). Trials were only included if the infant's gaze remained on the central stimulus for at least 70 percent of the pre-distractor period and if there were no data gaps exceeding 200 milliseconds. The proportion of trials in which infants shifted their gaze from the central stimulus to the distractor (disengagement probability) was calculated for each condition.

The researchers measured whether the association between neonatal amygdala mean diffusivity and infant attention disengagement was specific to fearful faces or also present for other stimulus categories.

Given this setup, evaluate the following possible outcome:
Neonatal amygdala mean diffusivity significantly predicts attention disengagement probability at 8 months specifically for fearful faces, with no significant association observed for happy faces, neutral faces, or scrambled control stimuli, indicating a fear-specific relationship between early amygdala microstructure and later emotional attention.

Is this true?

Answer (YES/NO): NO